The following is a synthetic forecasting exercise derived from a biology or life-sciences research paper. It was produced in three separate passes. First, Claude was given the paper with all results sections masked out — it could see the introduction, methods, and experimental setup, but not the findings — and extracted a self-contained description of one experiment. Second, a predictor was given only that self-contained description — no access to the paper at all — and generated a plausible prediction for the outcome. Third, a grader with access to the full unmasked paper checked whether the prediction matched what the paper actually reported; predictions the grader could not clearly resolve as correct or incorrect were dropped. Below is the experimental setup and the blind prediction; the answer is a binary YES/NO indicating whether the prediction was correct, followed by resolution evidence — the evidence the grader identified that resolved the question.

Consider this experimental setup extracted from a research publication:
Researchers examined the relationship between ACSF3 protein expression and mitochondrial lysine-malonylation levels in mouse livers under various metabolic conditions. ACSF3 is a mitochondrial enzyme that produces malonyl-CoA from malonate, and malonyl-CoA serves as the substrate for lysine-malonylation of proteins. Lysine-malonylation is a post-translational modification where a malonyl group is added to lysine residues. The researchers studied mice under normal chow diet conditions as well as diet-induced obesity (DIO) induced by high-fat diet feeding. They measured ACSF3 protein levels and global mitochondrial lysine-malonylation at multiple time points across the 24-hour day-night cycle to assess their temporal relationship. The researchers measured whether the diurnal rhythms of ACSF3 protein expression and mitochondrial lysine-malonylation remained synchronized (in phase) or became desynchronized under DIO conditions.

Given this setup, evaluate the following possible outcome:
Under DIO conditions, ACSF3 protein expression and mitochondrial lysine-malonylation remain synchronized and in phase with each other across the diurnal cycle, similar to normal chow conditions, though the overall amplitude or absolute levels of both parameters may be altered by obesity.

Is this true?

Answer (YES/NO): YES